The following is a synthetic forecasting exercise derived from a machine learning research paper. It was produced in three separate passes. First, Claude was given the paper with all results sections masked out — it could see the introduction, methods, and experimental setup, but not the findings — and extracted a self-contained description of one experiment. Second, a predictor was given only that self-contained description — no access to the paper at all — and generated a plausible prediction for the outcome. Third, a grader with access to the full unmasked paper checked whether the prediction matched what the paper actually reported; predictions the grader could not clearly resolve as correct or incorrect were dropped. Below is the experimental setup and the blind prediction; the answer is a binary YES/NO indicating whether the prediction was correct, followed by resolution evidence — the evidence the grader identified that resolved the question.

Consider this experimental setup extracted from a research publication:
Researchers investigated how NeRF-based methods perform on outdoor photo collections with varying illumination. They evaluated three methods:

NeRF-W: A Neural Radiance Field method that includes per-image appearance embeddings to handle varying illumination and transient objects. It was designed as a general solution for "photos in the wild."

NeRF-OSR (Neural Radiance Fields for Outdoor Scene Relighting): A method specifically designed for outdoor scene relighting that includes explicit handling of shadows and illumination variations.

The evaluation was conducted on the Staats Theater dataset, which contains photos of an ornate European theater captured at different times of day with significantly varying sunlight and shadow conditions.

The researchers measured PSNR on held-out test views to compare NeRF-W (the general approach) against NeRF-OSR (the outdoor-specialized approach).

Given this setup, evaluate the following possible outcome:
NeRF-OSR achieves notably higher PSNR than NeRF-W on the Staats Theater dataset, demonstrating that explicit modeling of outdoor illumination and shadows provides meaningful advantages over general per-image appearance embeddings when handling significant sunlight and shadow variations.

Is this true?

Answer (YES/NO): NO